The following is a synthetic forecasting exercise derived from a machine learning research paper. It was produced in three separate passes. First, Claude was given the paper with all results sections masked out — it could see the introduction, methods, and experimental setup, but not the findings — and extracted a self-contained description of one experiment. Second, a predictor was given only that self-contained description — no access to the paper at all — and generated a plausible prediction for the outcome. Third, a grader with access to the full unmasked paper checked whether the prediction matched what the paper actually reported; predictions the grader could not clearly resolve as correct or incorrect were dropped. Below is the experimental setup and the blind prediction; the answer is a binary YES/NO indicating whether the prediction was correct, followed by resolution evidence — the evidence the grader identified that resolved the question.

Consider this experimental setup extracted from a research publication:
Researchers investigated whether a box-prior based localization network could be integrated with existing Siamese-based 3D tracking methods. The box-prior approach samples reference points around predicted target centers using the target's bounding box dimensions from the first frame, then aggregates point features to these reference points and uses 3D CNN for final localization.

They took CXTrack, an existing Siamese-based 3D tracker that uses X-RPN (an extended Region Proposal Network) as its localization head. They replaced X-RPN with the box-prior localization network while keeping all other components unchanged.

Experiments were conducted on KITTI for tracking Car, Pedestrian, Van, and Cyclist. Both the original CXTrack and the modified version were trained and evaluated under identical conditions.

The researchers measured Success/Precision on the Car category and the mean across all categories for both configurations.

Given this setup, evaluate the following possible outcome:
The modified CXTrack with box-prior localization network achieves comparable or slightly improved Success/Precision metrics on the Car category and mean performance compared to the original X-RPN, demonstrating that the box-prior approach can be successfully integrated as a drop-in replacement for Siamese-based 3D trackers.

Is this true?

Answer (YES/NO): NO